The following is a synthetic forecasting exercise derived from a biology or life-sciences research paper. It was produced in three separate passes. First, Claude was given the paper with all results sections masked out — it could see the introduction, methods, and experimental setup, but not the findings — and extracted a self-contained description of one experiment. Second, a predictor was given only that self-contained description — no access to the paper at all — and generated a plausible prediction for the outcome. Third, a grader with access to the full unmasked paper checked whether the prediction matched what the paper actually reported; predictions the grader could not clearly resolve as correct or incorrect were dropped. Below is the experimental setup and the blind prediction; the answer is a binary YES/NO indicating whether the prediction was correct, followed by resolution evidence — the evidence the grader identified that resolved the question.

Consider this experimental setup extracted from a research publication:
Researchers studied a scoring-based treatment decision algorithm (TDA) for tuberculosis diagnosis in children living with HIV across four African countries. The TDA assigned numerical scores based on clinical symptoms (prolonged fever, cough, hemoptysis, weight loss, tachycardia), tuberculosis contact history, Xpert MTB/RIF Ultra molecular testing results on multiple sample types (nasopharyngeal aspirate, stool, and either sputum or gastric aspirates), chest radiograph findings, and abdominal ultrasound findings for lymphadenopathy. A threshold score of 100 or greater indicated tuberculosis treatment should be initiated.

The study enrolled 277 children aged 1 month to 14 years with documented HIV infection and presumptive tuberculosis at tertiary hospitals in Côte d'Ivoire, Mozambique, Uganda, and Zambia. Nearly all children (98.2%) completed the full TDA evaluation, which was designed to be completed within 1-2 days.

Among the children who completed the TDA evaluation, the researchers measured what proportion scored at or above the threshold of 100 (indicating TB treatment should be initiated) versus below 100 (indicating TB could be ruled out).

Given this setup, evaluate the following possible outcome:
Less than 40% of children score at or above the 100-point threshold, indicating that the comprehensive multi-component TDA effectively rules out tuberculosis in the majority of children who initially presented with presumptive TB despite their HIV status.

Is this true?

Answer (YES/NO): NO